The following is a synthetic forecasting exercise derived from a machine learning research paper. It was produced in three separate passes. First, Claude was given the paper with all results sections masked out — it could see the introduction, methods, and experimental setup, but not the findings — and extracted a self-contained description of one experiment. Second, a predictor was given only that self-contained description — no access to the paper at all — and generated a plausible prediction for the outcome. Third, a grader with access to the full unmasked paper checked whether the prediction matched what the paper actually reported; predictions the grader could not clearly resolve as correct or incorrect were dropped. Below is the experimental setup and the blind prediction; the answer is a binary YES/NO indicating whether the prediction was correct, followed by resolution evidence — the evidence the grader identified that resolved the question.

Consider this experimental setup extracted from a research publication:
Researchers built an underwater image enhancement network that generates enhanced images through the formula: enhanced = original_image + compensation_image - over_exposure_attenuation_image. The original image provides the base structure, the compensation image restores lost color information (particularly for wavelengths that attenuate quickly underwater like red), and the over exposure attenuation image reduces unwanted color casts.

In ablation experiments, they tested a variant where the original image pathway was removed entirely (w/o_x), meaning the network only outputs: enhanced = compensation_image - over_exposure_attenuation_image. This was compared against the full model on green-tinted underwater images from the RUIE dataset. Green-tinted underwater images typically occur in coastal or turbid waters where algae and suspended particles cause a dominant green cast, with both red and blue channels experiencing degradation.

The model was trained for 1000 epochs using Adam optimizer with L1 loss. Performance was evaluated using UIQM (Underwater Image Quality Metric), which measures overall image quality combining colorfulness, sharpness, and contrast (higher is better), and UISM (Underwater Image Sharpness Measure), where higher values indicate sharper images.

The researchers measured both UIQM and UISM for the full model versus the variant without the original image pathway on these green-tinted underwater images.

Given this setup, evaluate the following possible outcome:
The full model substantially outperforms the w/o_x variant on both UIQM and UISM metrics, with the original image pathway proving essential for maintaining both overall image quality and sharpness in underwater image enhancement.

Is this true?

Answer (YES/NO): NO